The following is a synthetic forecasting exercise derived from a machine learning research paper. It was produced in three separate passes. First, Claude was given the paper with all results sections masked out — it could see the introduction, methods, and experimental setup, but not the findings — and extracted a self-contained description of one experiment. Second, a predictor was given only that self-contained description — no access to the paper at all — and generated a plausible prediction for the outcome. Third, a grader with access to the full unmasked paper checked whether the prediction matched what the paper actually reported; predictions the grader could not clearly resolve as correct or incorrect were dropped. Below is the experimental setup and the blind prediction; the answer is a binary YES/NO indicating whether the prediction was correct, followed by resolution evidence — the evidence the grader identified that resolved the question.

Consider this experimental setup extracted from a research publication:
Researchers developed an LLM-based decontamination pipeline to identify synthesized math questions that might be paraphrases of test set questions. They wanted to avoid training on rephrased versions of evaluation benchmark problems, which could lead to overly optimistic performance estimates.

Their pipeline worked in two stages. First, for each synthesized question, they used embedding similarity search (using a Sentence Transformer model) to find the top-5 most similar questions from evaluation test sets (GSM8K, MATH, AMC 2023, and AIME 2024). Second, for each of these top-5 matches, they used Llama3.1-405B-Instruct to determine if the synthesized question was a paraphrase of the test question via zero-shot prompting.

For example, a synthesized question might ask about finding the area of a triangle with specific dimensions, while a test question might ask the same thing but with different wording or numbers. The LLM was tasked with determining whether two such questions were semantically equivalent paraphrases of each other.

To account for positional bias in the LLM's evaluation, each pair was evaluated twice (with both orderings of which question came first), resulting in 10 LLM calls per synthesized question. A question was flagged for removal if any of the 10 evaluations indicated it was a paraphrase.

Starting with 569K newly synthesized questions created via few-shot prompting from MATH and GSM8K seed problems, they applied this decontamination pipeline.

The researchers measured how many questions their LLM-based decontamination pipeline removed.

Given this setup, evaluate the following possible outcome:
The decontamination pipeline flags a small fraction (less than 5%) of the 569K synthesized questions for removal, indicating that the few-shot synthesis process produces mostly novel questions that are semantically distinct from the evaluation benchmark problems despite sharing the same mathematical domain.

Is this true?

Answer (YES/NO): NO